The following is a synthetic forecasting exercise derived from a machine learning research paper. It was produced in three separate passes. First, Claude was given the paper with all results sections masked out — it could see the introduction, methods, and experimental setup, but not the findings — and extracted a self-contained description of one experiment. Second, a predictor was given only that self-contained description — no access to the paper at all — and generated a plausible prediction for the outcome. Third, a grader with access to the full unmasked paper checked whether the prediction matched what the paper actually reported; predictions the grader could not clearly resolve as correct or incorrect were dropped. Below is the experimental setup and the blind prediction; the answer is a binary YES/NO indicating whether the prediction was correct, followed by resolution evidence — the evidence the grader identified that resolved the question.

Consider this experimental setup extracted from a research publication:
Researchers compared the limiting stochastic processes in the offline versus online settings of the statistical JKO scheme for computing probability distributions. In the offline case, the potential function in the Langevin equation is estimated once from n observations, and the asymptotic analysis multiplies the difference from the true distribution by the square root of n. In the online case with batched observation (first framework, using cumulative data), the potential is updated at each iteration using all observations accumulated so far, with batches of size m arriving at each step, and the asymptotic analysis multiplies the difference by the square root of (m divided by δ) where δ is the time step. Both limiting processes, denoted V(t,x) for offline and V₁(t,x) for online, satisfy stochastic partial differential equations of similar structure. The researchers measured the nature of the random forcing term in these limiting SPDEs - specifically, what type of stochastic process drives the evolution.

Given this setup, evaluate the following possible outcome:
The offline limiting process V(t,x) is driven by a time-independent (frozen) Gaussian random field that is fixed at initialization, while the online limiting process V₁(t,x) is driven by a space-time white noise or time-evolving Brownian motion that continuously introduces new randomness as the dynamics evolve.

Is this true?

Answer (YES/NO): YES